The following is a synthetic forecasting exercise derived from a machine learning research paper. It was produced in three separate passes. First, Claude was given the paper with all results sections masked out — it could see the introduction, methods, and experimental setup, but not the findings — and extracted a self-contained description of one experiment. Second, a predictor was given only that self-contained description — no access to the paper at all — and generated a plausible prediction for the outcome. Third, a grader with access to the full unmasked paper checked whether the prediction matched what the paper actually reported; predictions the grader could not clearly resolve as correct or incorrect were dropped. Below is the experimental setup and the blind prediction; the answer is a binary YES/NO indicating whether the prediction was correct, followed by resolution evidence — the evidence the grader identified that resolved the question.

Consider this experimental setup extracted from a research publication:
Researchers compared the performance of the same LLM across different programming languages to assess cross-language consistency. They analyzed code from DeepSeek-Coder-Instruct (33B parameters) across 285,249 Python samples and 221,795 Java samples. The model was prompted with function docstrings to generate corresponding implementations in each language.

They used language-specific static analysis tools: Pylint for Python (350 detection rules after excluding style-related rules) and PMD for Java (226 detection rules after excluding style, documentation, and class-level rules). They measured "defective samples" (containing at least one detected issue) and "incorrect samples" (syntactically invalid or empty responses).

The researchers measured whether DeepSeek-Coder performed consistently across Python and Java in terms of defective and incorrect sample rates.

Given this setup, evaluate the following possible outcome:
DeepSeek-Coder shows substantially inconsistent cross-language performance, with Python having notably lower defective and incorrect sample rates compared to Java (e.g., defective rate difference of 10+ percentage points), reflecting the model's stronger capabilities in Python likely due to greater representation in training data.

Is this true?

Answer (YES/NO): YES